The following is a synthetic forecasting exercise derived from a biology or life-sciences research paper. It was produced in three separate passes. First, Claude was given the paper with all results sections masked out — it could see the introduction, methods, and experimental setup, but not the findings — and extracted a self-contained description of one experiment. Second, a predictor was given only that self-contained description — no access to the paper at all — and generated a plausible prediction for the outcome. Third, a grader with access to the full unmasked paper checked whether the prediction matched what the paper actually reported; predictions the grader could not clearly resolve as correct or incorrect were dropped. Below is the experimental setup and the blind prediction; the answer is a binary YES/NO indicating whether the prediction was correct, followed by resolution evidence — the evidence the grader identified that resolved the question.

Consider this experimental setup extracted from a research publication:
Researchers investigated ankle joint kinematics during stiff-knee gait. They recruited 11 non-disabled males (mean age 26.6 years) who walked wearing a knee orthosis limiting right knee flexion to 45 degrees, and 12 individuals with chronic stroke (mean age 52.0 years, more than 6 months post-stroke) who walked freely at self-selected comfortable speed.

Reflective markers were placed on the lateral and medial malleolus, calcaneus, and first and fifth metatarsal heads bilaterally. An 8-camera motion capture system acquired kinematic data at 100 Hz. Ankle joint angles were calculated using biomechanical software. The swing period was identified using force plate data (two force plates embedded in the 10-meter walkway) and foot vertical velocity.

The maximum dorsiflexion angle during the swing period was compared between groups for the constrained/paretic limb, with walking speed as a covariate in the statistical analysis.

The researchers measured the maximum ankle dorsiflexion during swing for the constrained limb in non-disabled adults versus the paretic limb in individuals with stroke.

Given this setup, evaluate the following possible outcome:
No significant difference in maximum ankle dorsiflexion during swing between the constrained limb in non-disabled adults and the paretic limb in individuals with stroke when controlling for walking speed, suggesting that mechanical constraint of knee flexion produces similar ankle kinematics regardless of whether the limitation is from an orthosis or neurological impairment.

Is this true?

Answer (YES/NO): NO